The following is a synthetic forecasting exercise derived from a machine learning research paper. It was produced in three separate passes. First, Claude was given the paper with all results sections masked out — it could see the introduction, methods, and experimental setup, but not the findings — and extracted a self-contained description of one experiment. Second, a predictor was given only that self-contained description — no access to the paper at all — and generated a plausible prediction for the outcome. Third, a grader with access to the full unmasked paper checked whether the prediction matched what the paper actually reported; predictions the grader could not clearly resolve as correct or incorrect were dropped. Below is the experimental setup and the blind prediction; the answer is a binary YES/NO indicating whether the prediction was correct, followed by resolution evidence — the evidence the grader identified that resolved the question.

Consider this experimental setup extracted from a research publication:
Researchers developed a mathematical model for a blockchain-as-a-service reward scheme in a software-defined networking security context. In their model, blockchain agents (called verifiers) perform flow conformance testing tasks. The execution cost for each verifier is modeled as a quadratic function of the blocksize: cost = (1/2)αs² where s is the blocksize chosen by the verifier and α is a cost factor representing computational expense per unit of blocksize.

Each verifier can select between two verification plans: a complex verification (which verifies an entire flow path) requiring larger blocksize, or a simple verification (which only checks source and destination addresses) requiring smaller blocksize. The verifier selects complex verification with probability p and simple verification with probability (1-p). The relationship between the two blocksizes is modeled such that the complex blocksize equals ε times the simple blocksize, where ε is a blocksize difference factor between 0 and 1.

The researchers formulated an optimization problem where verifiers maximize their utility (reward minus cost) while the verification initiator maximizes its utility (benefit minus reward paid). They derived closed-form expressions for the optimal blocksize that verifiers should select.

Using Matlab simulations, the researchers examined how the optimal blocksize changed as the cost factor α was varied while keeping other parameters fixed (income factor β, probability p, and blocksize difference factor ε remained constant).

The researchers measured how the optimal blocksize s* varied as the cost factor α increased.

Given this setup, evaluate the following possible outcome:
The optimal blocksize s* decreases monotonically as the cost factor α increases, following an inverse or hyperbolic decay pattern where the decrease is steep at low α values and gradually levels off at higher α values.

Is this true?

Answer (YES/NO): YES